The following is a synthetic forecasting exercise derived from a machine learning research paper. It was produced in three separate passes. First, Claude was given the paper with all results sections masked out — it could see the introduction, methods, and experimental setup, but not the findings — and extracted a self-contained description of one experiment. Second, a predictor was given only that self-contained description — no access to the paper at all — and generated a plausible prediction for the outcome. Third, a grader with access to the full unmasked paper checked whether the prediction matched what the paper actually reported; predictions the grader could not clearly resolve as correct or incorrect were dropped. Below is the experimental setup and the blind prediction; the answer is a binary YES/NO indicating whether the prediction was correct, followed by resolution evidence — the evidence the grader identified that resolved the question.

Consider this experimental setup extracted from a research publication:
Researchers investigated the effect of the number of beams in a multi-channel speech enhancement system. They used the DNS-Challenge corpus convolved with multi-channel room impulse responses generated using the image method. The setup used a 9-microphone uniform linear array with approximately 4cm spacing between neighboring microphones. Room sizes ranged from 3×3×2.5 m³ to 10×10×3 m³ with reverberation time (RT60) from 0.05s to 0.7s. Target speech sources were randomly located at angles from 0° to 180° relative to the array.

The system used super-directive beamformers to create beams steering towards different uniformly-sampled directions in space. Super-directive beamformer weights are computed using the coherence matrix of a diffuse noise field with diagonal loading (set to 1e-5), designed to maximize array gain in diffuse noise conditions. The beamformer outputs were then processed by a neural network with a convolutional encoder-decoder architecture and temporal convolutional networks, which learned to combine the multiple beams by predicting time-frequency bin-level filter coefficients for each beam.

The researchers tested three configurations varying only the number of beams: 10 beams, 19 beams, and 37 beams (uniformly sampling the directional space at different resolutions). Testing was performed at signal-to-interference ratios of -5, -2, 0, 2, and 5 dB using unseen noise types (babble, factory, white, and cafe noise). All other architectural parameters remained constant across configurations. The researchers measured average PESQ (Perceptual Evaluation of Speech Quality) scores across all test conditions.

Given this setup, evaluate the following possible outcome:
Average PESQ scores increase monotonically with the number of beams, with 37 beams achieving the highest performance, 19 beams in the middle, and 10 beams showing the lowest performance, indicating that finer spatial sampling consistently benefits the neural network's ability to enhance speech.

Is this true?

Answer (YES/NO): YES